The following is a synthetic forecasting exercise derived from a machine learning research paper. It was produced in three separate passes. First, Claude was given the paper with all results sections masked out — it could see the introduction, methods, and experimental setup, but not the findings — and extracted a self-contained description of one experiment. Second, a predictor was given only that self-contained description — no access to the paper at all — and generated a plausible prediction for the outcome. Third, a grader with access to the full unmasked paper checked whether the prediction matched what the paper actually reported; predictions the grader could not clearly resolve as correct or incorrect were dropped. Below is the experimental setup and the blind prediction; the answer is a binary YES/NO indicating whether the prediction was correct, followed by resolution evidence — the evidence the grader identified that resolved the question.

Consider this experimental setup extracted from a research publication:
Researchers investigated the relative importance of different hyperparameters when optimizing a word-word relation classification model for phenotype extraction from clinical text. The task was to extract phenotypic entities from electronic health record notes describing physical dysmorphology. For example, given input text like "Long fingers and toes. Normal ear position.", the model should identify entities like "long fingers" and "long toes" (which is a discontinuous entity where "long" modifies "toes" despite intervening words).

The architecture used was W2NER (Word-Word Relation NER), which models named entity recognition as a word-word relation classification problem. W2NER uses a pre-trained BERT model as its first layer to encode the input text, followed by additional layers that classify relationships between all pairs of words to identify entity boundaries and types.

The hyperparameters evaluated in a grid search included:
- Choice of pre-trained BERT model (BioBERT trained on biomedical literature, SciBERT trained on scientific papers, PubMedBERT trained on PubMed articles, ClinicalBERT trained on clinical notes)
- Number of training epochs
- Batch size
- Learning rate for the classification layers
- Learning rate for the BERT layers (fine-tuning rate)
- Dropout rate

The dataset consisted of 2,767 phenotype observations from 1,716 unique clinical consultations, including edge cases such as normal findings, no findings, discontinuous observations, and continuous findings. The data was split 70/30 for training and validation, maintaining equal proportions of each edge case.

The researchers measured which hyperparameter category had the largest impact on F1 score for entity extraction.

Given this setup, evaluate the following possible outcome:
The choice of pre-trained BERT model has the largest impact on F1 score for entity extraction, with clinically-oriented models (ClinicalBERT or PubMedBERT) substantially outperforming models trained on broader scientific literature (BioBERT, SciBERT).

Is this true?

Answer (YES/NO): YES